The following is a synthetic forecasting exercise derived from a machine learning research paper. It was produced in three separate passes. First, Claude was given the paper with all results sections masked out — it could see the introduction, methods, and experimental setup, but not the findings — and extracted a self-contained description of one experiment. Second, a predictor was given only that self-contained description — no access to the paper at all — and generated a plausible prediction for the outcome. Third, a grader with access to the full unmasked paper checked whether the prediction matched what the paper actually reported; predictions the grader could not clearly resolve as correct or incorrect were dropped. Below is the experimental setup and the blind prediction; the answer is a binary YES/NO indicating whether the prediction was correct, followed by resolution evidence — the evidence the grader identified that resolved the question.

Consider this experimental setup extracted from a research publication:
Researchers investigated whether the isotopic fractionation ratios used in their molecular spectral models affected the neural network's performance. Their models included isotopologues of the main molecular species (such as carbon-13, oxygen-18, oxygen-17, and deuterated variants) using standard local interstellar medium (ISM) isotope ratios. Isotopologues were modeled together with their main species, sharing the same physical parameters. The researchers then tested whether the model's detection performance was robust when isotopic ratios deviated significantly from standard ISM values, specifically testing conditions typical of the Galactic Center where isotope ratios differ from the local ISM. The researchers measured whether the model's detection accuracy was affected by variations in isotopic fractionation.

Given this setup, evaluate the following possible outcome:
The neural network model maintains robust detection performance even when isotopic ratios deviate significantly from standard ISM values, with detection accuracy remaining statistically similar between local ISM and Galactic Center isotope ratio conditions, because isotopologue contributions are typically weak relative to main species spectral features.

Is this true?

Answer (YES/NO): YES